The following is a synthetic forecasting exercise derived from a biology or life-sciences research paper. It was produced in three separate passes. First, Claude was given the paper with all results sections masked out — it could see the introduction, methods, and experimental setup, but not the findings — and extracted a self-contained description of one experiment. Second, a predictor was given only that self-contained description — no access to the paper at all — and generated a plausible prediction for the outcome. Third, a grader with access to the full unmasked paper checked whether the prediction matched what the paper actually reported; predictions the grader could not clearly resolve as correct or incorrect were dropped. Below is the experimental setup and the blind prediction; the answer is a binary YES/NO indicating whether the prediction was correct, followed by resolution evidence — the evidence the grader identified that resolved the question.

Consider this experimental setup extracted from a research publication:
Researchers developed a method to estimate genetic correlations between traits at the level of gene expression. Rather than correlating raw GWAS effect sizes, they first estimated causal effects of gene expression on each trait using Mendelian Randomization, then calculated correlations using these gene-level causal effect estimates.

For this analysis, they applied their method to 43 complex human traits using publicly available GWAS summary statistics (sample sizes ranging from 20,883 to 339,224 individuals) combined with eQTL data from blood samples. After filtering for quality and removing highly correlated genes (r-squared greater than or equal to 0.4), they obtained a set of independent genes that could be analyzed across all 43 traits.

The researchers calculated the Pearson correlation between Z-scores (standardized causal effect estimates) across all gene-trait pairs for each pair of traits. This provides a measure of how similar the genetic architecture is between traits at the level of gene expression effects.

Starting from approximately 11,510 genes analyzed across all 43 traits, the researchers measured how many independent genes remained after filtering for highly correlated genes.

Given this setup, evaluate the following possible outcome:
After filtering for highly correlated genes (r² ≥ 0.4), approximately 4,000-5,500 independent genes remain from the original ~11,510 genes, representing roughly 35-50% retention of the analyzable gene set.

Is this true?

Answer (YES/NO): NO